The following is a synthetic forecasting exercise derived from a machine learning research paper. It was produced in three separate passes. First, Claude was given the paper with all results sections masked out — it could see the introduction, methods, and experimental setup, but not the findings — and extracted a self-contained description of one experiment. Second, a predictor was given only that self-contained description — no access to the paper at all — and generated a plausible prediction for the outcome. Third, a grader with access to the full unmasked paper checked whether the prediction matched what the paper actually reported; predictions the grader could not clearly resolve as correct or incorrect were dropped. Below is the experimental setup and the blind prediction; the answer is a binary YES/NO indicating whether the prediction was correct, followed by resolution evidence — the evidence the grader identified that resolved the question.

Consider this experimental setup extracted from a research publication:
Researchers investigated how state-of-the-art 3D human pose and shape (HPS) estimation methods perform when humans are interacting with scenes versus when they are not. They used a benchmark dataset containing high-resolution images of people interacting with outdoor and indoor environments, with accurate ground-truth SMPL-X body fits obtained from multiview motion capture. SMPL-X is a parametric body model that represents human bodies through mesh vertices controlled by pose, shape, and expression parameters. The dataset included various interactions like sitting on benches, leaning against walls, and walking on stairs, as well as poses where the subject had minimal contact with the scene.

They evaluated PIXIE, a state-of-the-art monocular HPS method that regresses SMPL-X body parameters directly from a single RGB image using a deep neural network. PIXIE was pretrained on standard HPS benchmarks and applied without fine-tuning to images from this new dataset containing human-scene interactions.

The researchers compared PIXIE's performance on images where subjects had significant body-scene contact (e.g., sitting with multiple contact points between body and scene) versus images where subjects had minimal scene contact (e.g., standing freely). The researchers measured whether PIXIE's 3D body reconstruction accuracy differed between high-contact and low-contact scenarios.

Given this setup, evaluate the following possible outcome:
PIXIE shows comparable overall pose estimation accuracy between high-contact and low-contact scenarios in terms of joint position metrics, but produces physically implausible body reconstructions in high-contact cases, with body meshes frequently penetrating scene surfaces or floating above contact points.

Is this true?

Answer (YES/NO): NO